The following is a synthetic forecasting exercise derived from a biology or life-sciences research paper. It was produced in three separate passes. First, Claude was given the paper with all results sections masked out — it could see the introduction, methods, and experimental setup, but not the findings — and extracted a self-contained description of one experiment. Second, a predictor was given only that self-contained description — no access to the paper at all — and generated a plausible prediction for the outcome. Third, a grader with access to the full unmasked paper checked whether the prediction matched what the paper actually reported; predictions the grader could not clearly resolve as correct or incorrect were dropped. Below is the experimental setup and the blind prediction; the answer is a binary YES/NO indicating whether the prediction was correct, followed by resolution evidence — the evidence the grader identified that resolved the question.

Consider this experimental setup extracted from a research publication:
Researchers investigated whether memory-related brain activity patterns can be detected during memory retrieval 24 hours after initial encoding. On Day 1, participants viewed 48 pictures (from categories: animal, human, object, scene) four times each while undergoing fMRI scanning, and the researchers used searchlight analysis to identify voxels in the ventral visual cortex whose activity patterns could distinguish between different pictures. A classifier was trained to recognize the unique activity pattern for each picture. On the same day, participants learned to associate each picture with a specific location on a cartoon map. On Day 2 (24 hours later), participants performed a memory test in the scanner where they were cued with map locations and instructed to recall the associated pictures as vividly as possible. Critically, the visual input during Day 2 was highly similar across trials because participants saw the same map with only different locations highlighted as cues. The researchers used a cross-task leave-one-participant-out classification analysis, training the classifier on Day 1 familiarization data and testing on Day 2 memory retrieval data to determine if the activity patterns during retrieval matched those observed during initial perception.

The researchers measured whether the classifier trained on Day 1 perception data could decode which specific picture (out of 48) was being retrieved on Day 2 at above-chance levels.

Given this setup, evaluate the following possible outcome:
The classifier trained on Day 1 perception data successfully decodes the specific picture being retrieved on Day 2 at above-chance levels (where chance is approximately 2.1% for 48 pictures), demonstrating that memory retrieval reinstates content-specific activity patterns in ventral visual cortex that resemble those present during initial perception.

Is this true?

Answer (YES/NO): YES